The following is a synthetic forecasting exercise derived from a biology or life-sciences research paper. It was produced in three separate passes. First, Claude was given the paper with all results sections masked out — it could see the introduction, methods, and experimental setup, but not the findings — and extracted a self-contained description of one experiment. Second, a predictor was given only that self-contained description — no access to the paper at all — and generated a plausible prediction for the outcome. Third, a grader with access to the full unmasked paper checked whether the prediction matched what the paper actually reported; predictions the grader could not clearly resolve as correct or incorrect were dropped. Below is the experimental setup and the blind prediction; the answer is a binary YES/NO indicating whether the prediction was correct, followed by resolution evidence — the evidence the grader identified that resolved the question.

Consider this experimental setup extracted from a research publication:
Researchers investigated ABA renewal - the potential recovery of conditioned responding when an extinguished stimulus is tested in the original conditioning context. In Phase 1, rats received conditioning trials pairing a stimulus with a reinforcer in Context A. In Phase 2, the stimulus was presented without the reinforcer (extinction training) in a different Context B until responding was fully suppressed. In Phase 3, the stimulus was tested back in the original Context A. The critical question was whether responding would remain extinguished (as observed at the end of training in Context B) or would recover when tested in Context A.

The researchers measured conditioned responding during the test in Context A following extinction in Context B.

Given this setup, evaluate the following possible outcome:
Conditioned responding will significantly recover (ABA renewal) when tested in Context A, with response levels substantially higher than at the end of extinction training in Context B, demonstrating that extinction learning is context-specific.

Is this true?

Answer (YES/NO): YES